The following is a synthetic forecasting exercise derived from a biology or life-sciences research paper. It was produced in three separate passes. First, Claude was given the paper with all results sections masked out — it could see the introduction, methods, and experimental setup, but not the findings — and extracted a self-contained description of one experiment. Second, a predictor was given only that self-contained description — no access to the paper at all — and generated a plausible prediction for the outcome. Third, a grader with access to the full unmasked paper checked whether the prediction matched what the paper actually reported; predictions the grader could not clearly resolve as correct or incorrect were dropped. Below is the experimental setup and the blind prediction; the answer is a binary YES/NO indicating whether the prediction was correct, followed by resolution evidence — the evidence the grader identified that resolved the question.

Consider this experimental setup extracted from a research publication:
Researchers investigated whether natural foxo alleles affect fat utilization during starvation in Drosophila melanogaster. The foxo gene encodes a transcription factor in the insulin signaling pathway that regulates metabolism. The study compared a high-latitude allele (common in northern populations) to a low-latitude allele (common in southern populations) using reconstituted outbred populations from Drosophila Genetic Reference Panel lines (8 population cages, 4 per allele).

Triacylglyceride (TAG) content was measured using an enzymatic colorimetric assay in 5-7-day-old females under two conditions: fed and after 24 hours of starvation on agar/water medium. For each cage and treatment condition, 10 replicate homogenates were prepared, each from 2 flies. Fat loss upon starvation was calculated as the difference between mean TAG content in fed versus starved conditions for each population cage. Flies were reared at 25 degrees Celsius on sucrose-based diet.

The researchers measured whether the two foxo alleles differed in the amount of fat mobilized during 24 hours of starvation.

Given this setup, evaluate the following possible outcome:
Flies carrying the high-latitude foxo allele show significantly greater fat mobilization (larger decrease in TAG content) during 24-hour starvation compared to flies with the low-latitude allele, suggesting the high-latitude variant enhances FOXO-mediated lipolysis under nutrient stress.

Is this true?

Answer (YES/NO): NO